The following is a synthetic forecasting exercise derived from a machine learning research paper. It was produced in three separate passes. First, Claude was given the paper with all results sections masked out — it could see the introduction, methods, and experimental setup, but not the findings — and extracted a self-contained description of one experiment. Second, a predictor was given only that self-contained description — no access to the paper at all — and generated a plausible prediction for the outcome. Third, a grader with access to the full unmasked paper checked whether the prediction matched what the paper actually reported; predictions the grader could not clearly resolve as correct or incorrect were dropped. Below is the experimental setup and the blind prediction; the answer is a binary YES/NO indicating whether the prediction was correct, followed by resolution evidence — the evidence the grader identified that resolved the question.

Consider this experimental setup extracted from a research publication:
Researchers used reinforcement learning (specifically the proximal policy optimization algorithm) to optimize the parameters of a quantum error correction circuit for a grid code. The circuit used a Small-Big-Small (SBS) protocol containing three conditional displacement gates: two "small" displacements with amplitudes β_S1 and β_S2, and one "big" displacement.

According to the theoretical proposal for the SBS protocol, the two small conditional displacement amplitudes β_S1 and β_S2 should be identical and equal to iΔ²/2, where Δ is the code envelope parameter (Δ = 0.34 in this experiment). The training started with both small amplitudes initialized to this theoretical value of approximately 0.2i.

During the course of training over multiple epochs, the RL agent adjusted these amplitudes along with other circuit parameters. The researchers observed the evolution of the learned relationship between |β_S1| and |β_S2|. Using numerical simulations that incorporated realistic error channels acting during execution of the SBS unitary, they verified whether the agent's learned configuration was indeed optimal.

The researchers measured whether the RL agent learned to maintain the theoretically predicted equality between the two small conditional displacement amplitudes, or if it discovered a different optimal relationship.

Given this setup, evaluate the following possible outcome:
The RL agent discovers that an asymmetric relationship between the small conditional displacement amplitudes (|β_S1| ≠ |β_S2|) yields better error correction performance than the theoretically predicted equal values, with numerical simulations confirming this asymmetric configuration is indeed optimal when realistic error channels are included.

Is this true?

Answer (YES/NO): YES